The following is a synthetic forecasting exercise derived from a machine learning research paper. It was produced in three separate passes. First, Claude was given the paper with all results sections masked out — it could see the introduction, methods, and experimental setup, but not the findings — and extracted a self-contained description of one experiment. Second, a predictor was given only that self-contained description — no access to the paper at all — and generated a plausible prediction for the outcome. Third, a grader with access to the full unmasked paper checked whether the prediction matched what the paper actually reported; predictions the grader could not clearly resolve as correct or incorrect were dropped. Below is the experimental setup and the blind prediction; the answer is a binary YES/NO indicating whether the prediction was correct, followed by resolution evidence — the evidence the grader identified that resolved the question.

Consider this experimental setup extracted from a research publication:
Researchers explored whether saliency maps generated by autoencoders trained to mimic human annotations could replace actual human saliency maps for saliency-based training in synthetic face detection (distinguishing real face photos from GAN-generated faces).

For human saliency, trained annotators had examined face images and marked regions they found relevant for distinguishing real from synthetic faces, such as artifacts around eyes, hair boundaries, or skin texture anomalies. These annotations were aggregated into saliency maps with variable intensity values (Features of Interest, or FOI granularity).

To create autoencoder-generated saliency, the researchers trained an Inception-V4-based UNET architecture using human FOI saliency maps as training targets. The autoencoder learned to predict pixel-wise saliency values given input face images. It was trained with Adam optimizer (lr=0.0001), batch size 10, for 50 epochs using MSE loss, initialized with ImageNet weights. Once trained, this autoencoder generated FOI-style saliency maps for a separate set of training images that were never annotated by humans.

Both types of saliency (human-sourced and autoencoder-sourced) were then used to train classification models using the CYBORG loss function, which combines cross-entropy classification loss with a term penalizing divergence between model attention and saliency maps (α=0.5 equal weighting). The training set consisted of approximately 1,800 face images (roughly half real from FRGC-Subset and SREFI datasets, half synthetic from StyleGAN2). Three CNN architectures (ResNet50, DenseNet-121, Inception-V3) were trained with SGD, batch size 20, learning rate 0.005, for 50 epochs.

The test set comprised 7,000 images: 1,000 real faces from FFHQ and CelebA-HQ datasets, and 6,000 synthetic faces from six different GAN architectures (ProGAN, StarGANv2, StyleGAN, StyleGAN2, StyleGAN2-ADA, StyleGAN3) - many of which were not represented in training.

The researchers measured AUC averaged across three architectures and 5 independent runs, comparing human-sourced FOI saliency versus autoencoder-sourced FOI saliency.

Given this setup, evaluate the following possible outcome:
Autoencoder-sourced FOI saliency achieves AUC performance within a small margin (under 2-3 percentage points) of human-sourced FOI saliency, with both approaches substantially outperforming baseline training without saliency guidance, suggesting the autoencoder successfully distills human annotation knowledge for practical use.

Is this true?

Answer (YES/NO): NO